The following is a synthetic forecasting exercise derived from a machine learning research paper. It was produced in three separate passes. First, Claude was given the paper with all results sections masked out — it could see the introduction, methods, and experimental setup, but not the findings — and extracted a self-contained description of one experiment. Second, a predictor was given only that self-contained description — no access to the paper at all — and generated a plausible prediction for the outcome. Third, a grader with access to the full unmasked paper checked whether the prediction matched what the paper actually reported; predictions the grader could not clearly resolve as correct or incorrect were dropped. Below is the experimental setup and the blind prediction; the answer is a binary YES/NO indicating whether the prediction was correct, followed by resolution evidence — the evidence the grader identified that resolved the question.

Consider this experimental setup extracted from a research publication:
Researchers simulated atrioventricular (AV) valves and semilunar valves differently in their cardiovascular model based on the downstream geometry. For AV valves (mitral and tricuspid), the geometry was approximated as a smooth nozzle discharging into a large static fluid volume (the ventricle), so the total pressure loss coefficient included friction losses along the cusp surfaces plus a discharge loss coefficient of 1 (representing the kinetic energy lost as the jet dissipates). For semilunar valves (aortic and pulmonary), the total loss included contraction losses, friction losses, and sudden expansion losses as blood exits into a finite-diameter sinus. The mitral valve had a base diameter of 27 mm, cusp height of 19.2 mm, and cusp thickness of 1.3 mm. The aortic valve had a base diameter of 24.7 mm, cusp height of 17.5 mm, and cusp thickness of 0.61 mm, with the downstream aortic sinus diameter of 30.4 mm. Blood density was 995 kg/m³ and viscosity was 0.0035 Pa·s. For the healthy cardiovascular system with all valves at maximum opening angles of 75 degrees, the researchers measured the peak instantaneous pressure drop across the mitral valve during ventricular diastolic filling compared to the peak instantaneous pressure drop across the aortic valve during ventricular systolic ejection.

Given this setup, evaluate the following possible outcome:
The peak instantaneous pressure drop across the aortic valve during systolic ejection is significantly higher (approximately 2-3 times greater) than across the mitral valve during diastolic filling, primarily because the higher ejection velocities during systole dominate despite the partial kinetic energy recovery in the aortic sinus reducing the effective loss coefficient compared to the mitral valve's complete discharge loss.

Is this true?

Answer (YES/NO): NO